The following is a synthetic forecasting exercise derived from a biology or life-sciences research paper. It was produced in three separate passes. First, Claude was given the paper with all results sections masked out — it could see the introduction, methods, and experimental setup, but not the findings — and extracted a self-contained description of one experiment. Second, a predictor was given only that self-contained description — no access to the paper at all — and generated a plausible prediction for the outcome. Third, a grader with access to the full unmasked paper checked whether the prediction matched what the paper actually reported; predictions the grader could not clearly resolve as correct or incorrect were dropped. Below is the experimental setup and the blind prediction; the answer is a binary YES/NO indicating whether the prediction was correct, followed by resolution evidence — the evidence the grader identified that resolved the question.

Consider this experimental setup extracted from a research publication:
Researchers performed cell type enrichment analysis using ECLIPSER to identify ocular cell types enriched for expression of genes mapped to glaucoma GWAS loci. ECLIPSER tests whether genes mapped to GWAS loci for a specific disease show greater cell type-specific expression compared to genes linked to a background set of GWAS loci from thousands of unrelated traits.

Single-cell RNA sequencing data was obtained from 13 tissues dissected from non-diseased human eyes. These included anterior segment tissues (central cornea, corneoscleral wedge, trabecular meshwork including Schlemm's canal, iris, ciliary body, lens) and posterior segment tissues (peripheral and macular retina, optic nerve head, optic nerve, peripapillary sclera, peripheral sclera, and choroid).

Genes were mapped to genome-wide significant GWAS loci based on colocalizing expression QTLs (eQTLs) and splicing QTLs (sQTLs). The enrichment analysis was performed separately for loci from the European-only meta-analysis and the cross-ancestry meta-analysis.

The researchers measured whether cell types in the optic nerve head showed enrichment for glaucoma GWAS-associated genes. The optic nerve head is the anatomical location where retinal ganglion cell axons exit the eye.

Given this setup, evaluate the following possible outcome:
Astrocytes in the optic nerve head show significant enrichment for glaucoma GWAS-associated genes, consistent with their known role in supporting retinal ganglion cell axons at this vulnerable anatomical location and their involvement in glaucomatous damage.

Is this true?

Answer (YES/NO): YES